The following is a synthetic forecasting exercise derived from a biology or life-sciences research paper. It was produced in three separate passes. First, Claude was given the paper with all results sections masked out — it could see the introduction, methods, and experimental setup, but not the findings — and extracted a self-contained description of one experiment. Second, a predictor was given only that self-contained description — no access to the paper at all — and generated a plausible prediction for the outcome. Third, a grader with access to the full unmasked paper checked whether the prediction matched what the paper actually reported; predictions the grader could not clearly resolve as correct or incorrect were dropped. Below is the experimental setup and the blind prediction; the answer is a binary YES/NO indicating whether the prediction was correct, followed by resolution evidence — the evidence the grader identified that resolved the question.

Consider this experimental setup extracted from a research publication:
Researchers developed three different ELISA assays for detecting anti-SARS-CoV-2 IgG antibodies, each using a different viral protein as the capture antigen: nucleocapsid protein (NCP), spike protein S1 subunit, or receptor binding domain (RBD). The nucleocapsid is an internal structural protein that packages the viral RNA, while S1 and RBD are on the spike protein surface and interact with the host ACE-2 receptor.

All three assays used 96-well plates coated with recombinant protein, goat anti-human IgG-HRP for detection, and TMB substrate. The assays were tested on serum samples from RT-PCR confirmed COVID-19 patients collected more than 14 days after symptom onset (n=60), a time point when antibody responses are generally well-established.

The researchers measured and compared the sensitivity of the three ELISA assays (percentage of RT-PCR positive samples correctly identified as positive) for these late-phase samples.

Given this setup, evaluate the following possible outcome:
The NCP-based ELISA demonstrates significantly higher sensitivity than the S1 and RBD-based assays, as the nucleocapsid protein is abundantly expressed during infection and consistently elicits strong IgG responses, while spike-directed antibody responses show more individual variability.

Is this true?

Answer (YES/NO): NO